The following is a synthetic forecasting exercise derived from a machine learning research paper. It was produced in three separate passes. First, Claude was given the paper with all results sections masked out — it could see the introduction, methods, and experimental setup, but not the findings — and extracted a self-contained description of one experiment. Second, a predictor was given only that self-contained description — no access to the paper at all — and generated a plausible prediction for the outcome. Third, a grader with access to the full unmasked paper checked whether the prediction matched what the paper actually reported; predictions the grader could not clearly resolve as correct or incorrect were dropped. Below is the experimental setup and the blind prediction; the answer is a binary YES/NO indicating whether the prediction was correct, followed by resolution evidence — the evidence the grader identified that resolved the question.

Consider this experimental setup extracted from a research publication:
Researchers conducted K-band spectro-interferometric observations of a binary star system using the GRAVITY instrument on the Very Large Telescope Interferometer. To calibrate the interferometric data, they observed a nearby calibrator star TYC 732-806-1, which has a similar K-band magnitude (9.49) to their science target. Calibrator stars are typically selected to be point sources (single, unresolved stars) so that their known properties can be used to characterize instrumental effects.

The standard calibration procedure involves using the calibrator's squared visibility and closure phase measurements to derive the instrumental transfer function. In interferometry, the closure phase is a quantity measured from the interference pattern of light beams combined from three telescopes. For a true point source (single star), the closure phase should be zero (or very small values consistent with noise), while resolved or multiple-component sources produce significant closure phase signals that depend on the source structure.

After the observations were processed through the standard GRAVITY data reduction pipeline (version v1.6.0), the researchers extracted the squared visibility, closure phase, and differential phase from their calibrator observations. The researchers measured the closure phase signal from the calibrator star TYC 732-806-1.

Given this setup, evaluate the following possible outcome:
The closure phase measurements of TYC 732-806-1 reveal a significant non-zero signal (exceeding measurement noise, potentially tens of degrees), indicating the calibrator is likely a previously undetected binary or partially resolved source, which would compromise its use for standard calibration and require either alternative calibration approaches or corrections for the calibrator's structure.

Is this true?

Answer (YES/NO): YES